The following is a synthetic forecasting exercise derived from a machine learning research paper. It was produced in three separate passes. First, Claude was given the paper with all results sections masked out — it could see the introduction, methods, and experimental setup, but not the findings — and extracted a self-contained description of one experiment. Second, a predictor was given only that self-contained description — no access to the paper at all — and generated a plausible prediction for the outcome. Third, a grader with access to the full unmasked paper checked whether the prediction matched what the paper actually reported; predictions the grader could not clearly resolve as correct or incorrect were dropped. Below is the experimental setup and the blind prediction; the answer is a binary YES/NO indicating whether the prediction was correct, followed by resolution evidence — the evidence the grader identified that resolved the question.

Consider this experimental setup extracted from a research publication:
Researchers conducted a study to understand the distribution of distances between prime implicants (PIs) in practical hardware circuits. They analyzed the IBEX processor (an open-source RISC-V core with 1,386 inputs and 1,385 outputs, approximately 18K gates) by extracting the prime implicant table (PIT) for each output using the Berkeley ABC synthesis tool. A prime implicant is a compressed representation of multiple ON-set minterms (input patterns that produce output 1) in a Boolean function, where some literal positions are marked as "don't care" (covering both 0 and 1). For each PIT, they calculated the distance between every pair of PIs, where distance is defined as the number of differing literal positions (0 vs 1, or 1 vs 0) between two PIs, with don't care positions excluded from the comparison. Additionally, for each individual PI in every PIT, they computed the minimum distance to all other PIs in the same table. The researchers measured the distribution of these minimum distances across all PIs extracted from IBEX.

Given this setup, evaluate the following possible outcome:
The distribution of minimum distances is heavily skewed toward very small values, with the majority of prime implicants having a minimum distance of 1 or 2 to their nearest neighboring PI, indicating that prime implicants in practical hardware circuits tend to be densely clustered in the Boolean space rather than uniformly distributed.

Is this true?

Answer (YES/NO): NO